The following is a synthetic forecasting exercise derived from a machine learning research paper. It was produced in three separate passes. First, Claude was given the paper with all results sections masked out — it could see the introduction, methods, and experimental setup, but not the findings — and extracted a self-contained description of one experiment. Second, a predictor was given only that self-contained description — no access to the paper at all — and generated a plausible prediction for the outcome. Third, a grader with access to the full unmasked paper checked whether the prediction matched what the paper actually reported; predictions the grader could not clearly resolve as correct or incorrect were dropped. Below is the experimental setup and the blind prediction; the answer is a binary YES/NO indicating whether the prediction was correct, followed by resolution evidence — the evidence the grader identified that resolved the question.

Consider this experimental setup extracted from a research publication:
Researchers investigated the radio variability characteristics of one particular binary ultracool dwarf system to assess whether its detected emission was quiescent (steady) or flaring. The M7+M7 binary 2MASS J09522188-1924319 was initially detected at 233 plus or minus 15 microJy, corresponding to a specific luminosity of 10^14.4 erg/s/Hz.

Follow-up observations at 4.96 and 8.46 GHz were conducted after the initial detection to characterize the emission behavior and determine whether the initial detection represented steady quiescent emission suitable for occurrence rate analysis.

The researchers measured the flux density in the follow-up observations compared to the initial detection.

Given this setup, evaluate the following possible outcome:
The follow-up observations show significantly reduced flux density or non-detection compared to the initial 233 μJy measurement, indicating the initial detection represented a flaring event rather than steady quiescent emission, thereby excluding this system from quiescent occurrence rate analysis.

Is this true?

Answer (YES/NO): YES